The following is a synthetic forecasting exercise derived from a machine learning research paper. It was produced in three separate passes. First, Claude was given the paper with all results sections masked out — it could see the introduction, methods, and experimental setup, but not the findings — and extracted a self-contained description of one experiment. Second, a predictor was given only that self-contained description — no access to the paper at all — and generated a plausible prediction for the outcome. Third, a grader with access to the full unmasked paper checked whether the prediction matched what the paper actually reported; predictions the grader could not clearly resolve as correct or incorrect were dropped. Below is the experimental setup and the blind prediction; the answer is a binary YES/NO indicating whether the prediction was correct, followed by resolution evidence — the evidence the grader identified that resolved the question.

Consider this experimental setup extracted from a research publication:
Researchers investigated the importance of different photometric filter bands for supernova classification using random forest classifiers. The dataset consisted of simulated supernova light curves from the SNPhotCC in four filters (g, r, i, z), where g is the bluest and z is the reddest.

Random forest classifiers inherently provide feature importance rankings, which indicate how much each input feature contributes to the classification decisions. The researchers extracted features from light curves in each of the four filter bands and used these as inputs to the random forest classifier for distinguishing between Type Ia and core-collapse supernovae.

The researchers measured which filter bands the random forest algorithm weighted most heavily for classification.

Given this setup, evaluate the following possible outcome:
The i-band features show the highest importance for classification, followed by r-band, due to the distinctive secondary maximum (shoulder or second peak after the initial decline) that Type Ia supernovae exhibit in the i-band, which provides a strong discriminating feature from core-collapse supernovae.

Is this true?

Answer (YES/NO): NO